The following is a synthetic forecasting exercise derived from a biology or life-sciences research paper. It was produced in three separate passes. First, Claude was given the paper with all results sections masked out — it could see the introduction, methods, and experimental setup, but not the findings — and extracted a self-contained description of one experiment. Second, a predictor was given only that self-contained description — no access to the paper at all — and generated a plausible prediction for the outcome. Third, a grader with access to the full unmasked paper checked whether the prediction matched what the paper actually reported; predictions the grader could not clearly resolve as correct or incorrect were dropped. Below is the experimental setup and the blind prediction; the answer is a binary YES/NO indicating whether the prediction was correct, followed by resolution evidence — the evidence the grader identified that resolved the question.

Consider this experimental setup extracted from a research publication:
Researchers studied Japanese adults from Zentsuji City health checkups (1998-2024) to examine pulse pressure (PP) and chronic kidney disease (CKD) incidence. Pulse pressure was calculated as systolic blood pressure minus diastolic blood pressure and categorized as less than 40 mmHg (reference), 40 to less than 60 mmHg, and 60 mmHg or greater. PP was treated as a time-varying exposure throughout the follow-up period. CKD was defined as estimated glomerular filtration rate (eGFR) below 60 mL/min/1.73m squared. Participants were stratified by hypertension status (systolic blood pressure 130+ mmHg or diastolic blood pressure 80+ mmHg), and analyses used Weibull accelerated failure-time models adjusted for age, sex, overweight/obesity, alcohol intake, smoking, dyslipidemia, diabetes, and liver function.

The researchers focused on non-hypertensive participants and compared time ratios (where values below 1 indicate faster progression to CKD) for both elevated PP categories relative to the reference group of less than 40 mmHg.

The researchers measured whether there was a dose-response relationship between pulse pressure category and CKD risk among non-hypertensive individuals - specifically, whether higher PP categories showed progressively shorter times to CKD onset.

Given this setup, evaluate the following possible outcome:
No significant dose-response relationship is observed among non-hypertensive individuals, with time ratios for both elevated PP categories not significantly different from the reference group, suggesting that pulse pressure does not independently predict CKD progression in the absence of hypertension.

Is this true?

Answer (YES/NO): NO